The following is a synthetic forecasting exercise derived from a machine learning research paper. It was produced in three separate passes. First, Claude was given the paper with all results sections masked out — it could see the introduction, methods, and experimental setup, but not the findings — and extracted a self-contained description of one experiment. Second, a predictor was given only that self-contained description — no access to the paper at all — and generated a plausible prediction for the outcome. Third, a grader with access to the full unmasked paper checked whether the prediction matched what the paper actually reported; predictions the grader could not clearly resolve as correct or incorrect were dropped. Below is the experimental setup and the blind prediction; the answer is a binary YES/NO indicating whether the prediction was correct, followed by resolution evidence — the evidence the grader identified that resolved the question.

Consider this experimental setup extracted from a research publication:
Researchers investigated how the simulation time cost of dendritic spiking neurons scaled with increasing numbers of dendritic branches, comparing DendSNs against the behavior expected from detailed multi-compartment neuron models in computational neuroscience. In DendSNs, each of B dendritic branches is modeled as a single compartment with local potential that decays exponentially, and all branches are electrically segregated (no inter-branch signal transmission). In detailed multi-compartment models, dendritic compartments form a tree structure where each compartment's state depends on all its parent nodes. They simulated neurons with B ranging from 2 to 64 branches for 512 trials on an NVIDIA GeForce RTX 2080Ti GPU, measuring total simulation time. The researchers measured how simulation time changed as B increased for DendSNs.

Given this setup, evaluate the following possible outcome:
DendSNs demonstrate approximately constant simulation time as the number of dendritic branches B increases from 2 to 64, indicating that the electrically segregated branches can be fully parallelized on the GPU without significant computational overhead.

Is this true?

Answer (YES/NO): YES